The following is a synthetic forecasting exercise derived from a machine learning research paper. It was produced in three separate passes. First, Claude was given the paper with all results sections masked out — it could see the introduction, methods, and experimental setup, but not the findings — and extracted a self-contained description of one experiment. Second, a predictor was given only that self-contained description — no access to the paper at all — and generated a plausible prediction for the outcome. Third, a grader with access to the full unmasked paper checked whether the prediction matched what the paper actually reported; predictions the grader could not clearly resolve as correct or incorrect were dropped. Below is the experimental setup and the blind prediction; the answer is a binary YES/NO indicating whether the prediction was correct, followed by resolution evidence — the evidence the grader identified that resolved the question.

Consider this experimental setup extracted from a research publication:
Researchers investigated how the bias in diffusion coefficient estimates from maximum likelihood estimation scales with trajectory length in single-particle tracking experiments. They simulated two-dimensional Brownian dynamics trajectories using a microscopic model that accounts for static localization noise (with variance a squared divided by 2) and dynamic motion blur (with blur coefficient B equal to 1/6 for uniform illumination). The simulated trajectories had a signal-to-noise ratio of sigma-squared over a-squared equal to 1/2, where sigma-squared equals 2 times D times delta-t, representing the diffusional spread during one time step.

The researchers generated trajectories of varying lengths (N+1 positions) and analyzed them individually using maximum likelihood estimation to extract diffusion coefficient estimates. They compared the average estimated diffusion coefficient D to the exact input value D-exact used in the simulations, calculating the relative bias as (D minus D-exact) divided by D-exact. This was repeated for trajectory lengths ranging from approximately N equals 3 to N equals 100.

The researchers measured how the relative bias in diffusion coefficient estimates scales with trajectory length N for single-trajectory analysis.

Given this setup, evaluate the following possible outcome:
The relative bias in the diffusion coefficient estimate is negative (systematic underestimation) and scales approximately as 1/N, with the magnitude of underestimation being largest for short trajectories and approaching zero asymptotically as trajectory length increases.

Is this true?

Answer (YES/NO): NO